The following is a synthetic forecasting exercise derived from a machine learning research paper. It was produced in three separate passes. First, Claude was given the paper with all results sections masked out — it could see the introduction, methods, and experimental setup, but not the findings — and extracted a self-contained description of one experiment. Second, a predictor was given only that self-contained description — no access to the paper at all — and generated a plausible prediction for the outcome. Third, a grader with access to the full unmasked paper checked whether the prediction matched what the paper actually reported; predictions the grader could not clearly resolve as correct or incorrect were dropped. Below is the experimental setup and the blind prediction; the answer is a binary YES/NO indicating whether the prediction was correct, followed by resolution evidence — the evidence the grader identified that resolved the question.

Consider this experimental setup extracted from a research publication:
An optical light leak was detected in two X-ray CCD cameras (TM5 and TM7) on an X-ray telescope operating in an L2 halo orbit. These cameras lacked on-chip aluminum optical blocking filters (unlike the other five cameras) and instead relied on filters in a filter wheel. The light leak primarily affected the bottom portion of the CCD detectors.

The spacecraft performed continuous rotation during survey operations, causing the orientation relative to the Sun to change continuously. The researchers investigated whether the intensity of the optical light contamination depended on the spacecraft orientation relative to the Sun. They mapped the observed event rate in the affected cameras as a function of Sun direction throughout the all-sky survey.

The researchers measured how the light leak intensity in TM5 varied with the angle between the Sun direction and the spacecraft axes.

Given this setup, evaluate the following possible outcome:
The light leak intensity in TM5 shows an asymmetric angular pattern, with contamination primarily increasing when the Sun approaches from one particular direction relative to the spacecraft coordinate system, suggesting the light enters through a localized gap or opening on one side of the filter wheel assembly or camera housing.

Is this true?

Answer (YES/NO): YES